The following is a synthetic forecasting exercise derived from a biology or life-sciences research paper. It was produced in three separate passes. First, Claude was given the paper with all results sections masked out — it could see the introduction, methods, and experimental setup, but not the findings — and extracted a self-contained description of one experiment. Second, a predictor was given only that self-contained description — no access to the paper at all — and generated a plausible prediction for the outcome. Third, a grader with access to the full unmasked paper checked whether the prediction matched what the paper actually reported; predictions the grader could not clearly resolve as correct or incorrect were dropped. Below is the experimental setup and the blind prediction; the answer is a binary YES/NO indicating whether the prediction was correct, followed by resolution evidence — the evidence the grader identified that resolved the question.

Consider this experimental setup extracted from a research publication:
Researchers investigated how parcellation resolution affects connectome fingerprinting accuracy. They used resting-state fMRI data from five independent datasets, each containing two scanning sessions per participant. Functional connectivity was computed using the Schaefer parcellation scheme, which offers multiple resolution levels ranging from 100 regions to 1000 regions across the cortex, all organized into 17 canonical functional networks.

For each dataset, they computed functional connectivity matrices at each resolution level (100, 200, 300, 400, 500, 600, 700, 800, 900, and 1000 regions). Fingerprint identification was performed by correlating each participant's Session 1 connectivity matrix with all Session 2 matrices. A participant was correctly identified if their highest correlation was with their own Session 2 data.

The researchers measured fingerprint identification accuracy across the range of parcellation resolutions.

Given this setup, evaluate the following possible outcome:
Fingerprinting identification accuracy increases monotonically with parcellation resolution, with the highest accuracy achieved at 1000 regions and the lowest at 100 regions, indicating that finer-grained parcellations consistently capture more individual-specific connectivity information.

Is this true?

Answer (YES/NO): NO